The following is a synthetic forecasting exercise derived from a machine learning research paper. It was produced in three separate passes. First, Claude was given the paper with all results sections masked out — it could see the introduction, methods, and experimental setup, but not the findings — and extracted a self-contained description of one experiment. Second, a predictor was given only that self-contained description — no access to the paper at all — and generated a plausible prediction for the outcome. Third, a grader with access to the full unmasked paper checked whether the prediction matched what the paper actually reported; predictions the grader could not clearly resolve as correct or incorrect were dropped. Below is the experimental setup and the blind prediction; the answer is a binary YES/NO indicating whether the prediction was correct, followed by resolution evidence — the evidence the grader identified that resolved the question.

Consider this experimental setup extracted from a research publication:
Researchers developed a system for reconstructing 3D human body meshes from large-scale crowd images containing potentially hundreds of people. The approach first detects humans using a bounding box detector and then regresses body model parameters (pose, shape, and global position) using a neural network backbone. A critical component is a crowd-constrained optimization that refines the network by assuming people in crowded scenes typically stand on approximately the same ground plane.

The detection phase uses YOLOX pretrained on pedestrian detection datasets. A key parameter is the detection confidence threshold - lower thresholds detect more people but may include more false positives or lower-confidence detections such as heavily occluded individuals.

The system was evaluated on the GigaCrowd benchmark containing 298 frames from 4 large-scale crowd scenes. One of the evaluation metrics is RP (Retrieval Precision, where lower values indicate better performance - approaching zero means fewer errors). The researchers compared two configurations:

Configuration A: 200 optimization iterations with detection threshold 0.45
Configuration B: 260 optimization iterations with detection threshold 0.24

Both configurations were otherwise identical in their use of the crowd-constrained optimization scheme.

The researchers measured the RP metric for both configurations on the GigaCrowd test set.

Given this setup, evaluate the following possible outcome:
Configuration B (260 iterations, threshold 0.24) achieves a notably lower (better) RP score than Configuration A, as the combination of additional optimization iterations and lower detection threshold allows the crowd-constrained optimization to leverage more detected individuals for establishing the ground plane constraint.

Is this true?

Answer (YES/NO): NO